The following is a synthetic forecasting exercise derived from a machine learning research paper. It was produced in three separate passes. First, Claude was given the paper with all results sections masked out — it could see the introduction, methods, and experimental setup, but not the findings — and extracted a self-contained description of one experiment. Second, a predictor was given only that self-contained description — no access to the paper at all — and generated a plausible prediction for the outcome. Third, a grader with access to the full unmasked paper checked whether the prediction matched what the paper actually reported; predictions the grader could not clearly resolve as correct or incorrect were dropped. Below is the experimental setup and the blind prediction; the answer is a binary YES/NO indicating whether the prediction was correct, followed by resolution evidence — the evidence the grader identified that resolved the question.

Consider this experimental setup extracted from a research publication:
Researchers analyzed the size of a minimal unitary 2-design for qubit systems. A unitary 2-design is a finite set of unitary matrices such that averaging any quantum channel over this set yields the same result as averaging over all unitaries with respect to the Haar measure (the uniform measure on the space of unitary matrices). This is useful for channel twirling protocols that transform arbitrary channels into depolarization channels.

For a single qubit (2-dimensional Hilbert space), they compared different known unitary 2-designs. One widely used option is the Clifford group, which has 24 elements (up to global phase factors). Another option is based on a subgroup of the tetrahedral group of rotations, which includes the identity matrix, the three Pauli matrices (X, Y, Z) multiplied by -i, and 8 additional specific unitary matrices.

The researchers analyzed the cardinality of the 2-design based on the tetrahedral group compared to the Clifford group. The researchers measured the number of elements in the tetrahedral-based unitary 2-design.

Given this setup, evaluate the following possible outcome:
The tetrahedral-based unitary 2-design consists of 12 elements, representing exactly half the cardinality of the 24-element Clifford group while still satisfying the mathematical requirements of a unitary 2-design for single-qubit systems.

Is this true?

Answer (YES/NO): YES